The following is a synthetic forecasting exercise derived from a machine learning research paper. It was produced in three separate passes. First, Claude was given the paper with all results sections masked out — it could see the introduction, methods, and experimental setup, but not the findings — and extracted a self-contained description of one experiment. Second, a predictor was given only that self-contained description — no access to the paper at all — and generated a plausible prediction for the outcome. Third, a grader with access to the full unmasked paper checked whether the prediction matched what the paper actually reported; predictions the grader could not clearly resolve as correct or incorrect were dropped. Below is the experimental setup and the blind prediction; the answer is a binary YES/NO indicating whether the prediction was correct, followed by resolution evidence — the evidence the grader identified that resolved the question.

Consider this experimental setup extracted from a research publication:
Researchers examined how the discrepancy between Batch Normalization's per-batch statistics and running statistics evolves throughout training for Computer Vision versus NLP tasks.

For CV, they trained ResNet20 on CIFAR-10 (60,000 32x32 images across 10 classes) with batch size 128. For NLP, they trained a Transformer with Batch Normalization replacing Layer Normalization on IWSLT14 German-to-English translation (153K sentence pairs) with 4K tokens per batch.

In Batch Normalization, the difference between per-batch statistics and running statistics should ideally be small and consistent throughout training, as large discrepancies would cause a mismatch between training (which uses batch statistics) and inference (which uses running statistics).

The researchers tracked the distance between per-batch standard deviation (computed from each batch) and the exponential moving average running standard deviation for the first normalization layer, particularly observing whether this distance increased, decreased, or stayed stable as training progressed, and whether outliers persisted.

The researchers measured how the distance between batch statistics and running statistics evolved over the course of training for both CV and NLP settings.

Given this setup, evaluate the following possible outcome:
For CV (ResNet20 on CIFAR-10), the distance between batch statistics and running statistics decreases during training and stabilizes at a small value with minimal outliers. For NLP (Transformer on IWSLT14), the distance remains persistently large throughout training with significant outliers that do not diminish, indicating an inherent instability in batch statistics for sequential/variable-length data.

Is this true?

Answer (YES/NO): NO